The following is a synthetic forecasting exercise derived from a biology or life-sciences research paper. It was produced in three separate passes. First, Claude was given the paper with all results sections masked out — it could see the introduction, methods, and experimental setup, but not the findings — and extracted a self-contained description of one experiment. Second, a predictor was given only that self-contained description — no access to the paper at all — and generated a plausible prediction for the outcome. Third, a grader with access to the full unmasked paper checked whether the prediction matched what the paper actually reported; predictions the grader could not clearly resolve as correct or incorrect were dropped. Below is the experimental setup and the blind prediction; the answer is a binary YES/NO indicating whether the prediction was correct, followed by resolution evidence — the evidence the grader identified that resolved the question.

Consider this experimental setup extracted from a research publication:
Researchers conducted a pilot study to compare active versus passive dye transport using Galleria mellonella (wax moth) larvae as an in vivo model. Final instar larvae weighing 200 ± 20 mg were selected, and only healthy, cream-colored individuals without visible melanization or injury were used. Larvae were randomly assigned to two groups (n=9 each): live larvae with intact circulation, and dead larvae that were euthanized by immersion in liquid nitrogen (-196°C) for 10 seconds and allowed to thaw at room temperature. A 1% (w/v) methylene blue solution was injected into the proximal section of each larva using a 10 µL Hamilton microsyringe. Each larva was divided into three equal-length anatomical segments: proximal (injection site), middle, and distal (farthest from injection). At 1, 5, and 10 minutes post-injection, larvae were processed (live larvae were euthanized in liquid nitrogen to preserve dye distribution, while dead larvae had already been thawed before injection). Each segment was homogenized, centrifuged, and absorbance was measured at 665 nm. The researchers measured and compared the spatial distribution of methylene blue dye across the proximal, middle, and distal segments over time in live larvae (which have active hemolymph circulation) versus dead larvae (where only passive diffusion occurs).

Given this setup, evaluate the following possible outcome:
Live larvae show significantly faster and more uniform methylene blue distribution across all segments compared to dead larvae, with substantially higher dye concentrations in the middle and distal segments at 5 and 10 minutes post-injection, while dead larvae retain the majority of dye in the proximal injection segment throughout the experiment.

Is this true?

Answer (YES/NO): NO